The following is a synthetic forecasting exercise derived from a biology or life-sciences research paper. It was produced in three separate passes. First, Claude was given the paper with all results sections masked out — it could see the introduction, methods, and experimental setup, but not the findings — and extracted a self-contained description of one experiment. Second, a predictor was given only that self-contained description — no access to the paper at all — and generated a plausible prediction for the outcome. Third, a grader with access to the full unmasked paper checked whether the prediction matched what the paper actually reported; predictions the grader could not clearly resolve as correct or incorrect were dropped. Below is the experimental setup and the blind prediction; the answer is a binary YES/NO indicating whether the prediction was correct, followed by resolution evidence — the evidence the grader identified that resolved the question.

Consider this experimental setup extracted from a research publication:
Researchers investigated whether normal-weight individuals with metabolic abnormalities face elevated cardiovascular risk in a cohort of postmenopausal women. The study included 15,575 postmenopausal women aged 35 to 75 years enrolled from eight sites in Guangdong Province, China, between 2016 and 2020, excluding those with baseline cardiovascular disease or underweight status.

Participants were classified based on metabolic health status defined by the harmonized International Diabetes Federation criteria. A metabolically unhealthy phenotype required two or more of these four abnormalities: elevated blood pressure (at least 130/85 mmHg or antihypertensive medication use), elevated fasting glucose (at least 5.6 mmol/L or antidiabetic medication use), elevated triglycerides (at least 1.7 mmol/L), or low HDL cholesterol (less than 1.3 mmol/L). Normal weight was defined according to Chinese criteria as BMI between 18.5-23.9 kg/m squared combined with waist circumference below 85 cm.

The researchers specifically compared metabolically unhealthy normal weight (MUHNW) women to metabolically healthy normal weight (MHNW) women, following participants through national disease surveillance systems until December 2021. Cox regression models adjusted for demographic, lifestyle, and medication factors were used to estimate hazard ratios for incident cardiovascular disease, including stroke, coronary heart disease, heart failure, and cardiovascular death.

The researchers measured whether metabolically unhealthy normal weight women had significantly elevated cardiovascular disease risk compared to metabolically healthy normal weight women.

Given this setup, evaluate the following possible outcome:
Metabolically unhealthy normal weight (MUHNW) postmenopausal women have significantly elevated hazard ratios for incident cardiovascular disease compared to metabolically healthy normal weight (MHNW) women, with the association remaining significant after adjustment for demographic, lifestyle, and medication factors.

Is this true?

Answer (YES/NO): YES